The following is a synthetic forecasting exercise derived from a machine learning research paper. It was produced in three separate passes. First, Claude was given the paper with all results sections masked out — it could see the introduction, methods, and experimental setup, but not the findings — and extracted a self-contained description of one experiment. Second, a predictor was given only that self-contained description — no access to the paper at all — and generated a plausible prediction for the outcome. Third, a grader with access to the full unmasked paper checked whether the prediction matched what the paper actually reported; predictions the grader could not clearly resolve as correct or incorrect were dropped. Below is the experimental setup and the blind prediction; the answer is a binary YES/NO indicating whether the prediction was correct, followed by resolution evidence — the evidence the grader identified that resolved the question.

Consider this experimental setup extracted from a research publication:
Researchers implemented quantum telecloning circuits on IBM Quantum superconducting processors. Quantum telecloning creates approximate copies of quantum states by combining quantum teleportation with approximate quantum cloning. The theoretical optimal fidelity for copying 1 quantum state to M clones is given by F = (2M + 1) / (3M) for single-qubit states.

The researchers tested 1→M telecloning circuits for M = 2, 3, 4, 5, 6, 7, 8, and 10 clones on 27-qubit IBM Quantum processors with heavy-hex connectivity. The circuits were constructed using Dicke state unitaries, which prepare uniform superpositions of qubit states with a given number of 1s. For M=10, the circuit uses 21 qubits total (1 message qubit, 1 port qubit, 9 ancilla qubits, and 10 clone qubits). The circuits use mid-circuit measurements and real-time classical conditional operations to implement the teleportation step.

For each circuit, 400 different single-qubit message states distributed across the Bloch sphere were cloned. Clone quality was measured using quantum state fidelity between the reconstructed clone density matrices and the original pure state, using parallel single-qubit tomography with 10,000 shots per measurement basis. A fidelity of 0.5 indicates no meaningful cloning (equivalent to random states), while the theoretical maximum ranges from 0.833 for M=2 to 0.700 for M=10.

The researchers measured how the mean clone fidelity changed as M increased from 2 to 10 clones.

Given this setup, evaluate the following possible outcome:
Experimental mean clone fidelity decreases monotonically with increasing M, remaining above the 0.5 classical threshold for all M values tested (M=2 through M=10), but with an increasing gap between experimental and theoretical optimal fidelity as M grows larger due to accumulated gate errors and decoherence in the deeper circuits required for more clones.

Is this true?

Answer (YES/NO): NO